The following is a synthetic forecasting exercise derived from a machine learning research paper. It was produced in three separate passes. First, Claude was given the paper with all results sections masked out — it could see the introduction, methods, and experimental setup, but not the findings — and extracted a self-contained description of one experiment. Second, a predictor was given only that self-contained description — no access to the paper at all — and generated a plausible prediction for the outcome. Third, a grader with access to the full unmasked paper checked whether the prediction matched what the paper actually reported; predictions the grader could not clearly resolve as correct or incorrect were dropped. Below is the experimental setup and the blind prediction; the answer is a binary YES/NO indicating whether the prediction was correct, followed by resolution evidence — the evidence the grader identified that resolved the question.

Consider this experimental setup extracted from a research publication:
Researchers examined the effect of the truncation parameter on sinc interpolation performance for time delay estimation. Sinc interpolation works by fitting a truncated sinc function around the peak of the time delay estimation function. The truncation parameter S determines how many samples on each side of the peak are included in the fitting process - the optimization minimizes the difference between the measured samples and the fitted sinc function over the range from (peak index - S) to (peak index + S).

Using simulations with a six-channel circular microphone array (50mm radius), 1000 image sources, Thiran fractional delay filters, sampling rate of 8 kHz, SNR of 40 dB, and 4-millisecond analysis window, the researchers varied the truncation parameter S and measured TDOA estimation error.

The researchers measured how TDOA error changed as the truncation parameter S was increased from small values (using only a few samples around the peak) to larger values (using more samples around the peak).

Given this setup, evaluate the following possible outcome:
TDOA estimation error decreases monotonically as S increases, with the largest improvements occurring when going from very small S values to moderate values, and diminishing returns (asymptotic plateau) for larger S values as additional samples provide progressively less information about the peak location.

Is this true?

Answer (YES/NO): NO